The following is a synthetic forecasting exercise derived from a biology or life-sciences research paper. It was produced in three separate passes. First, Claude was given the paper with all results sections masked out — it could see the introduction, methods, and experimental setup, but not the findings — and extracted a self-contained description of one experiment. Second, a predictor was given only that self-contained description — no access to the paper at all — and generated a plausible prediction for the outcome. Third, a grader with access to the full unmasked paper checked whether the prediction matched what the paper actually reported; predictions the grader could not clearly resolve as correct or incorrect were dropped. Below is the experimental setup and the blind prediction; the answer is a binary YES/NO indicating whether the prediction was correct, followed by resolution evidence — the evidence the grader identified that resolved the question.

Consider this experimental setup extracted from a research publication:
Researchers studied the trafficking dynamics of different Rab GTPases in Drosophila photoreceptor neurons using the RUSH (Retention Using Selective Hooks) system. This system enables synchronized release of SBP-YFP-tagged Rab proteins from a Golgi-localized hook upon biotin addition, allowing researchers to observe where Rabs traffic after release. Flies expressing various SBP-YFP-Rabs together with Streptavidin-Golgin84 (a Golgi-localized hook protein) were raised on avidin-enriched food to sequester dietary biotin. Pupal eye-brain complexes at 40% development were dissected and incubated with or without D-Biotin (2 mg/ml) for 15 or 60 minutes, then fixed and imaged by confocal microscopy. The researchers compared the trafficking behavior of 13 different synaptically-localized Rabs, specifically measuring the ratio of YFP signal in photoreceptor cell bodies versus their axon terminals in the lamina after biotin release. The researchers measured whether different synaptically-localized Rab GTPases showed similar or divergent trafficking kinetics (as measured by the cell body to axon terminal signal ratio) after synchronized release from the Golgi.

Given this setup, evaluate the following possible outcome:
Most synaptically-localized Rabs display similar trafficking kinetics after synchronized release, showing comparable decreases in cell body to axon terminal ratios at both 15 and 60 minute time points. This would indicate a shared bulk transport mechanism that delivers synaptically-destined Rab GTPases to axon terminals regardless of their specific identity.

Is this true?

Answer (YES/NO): NO